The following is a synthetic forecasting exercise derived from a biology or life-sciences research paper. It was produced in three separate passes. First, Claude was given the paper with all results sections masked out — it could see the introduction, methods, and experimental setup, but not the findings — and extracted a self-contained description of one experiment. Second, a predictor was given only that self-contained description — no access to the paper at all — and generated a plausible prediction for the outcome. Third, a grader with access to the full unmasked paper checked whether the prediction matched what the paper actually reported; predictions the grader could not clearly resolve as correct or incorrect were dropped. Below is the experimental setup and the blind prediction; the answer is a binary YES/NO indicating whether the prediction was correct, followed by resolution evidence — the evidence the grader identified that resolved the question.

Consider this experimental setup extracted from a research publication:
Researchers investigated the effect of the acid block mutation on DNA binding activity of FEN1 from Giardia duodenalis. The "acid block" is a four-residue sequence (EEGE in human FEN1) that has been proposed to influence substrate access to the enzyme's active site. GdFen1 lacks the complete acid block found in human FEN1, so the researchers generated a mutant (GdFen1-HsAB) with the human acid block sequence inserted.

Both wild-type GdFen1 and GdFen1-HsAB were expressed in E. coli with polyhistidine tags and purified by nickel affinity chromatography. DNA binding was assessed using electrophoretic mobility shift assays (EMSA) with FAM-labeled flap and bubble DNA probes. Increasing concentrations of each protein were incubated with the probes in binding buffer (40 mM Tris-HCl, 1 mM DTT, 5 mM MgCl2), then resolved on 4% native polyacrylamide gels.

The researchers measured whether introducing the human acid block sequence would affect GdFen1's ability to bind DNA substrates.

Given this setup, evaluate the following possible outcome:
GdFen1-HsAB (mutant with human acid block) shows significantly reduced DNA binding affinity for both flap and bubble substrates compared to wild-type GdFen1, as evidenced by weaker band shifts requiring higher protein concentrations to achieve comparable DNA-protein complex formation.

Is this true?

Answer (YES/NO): NO